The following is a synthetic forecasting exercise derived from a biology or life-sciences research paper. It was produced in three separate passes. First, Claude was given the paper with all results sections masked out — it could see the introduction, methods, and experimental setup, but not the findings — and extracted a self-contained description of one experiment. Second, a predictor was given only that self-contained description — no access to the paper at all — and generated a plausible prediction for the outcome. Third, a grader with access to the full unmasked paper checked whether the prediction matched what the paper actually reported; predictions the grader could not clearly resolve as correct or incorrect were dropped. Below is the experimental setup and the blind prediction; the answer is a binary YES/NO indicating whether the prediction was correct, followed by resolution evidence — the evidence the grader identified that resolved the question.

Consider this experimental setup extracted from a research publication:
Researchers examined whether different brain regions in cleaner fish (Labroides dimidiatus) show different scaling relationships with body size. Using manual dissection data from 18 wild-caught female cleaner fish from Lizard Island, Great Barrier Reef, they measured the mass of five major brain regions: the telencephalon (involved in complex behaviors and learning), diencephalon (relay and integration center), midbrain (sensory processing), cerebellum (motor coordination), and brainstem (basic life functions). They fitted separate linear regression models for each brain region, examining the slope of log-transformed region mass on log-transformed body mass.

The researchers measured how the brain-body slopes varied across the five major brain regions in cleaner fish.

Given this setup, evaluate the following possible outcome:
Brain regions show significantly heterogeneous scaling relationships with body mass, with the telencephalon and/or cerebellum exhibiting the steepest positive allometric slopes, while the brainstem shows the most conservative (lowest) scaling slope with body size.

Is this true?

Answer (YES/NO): NO